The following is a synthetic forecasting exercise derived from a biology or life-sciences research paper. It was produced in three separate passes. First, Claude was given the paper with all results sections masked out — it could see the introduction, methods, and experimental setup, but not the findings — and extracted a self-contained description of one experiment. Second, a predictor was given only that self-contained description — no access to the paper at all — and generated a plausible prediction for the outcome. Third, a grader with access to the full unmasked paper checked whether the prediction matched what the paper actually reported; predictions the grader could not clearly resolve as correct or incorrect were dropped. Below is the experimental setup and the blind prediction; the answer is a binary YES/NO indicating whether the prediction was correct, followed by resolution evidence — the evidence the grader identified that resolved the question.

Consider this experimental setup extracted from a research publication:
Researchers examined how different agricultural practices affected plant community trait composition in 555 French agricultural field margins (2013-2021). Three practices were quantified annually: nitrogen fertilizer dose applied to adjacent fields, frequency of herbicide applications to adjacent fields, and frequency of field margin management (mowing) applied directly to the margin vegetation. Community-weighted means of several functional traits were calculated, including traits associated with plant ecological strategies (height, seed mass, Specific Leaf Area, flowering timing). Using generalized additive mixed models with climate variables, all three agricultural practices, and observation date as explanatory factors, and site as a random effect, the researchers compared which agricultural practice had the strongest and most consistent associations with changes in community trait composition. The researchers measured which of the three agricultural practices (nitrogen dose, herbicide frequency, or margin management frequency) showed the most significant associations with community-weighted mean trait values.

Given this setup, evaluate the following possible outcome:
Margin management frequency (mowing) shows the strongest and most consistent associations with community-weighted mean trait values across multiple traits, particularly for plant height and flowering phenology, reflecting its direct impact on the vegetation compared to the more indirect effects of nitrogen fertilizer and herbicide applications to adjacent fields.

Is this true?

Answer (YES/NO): YES